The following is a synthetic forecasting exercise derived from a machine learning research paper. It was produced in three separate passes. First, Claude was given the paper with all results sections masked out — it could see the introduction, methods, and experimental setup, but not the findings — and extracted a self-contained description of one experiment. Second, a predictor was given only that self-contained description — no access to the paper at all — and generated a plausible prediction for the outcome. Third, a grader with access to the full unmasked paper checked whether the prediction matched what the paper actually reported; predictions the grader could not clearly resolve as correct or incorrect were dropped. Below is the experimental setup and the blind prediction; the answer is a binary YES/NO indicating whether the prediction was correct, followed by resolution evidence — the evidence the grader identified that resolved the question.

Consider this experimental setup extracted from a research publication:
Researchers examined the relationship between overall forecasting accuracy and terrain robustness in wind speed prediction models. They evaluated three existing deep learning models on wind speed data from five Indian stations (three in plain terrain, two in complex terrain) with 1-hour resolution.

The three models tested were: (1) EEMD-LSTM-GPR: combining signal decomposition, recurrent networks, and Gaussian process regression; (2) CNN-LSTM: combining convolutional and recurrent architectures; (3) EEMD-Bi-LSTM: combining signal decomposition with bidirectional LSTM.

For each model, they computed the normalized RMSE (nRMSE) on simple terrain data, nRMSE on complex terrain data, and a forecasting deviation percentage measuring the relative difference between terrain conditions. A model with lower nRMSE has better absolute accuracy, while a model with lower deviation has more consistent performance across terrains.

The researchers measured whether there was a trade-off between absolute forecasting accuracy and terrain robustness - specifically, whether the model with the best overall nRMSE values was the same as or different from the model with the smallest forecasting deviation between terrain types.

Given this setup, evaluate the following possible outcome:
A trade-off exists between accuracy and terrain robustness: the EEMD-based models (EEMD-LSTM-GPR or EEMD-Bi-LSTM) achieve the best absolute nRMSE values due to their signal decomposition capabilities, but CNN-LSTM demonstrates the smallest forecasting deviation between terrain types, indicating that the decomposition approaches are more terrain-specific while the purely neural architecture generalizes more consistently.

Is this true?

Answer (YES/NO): YES